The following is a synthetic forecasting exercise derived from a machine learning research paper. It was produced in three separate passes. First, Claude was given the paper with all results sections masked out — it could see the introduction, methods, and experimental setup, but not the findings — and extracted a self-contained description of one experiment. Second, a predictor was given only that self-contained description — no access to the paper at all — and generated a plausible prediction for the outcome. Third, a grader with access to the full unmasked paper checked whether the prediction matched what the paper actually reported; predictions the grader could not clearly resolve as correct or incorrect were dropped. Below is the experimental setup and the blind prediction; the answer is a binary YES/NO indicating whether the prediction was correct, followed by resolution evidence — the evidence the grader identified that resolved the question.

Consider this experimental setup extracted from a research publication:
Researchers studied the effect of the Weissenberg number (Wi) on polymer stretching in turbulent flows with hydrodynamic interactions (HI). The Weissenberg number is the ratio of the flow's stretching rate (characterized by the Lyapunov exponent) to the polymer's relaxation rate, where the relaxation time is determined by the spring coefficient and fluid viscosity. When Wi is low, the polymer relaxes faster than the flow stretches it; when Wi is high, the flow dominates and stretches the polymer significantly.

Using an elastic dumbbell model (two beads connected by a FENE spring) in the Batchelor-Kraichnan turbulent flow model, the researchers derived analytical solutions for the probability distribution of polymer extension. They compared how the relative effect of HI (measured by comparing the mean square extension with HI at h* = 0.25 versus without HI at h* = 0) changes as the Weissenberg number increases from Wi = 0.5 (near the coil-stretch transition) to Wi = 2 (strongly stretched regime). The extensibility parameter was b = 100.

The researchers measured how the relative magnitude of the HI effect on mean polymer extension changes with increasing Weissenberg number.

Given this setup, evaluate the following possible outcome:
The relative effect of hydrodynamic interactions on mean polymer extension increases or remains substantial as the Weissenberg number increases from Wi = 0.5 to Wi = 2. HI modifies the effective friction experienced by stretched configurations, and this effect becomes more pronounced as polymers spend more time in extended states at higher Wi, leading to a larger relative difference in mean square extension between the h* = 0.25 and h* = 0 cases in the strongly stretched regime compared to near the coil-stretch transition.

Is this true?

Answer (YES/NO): NO